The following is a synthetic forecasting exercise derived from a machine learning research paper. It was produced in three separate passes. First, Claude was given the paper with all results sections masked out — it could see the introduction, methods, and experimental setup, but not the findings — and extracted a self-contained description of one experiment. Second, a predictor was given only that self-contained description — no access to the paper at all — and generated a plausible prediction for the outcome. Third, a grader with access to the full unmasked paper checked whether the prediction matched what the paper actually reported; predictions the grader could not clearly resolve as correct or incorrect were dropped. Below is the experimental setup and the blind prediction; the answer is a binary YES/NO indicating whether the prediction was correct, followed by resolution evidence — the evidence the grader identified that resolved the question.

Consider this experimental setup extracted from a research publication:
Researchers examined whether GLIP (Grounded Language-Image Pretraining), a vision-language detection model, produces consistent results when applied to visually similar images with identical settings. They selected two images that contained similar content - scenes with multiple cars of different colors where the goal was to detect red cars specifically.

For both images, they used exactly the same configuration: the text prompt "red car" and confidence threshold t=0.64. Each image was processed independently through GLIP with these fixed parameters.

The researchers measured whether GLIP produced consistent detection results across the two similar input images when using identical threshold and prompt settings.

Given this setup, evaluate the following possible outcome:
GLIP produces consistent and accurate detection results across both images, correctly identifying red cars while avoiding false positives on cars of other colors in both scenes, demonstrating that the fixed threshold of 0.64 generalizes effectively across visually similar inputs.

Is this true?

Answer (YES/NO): NO